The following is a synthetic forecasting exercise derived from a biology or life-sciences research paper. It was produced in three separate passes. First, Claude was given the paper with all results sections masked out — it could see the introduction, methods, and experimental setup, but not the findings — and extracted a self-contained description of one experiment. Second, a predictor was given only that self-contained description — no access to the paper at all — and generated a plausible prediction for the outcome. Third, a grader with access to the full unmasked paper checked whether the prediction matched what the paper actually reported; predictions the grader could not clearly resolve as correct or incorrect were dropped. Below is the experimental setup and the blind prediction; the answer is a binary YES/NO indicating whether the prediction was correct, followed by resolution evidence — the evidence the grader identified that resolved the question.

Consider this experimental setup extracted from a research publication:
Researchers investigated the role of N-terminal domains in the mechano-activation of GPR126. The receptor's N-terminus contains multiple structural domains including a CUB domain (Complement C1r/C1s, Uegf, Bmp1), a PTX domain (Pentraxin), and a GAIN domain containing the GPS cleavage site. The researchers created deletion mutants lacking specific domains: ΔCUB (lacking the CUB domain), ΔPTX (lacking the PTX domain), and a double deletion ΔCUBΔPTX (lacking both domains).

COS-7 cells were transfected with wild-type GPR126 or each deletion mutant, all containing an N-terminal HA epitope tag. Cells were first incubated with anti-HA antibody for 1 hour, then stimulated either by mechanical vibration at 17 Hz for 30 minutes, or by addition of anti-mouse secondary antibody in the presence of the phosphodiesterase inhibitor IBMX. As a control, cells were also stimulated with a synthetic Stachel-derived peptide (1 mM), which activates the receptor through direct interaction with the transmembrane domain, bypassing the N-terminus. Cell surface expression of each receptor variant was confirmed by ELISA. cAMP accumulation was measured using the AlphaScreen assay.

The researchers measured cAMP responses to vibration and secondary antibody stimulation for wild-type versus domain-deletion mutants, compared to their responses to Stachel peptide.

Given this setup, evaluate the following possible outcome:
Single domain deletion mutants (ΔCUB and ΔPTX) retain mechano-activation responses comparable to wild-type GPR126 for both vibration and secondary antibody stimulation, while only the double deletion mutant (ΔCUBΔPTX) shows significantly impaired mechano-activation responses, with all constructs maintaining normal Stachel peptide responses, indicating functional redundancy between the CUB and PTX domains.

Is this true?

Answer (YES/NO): NO